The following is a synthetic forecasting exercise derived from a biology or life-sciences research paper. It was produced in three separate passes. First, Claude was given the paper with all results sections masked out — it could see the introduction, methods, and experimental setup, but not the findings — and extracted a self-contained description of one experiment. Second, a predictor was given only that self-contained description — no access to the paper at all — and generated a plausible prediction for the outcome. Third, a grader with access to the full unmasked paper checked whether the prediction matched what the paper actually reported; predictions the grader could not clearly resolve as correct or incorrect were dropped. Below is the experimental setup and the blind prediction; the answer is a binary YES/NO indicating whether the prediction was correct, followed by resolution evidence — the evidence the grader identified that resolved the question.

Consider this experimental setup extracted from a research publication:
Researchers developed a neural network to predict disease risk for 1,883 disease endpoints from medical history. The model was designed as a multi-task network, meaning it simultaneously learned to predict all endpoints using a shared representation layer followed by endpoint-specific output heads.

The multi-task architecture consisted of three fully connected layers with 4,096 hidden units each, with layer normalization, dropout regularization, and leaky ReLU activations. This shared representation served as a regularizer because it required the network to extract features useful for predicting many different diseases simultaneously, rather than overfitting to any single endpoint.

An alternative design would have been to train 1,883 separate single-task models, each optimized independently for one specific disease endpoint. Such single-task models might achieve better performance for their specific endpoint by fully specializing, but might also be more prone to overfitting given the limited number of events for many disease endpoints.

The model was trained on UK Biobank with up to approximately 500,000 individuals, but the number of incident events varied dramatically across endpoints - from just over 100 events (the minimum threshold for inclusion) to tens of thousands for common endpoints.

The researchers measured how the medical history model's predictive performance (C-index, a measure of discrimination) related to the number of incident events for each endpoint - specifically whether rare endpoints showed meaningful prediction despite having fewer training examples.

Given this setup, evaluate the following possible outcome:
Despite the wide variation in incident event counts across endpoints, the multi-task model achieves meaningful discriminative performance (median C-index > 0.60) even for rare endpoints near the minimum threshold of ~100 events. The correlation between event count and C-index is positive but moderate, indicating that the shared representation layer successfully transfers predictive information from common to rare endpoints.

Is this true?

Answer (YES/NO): NO